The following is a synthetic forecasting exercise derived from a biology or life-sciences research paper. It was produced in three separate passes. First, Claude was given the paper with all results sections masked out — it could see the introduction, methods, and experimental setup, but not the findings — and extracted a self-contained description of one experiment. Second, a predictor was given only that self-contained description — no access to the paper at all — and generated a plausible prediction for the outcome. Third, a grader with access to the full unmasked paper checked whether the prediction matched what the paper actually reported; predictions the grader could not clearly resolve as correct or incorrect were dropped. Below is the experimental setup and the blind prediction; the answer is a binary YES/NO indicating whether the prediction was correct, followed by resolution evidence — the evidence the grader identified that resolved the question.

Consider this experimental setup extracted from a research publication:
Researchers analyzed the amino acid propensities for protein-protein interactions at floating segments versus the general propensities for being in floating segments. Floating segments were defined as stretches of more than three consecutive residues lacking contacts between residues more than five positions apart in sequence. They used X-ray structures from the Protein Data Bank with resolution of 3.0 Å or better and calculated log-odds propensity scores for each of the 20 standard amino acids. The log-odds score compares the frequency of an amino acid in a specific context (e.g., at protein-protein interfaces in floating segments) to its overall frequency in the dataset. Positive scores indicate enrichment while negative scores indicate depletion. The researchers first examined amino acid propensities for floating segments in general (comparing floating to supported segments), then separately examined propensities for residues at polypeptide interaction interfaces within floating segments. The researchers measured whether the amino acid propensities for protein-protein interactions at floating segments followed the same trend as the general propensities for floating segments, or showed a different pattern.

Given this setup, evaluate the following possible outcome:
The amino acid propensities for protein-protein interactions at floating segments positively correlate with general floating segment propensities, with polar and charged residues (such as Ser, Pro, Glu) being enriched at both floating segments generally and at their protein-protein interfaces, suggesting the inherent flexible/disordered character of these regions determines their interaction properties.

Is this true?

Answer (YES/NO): NO